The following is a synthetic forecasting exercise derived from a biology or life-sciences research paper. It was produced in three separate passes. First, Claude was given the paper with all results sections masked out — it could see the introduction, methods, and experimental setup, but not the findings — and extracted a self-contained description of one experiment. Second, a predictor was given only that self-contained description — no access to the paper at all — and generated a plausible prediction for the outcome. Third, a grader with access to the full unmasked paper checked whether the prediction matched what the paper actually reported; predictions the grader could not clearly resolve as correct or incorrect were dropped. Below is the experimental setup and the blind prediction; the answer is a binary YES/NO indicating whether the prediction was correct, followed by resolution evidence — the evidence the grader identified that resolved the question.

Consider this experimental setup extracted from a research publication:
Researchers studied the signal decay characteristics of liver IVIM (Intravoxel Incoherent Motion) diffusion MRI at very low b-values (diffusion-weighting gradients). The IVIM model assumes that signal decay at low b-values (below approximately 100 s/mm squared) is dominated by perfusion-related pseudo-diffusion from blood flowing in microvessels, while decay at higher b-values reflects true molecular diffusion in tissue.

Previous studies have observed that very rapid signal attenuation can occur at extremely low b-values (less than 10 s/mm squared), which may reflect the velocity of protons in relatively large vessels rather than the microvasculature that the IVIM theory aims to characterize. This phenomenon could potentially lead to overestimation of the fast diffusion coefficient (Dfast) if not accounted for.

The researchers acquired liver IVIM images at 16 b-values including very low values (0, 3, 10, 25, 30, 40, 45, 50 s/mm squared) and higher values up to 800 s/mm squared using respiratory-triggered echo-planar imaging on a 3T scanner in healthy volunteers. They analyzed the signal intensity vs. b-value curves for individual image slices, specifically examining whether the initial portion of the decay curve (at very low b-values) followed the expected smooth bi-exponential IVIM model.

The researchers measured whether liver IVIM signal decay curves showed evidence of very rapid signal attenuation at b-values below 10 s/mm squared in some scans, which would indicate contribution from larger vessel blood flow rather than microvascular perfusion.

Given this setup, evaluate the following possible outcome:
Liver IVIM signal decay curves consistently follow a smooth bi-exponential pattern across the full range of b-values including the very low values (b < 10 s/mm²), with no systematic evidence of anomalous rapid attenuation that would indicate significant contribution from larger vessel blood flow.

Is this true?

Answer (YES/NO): NO